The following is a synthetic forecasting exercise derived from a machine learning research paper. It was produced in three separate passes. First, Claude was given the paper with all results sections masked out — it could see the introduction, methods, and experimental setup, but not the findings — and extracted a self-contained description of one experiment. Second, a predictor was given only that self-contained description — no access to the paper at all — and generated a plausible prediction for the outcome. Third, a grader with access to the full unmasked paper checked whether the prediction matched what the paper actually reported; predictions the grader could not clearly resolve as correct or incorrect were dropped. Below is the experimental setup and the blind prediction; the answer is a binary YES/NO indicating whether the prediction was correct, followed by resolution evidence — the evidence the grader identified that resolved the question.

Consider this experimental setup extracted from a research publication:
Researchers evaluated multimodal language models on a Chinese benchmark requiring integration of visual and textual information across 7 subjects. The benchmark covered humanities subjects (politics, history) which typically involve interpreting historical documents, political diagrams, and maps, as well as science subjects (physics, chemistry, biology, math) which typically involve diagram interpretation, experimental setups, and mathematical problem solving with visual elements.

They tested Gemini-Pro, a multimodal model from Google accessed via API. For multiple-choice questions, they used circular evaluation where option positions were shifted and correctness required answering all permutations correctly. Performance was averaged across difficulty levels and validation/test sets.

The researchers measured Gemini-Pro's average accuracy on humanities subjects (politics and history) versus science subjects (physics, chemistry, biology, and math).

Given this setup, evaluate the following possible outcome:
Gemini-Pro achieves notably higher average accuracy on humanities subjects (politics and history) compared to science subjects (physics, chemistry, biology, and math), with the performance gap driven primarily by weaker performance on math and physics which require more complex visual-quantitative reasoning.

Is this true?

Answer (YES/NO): YES